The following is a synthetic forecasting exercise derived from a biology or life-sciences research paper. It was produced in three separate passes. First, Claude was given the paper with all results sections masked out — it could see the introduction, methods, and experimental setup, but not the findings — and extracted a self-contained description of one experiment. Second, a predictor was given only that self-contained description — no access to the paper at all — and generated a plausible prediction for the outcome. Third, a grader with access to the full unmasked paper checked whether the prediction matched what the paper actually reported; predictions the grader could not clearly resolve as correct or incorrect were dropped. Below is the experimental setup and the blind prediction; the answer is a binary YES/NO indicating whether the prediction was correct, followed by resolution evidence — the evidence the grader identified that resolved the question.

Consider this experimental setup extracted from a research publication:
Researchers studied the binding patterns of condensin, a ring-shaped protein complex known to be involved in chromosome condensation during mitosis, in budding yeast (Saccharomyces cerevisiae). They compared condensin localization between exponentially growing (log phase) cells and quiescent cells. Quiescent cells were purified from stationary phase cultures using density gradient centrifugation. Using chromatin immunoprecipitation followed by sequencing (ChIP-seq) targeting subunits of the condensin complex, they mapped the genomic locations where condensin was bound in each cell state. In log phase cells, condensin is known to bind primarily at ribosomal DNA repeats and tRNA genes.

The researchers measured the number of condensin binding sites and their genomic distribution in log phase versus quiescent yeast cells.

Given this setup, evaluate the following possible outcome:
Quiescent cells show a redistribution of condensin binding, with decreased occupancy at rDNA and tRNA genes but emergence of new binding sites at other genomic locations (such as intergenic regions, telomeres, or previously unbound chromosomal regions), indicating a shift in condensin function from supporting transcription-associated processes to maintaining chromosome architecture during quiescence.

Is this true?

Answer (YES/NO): YES